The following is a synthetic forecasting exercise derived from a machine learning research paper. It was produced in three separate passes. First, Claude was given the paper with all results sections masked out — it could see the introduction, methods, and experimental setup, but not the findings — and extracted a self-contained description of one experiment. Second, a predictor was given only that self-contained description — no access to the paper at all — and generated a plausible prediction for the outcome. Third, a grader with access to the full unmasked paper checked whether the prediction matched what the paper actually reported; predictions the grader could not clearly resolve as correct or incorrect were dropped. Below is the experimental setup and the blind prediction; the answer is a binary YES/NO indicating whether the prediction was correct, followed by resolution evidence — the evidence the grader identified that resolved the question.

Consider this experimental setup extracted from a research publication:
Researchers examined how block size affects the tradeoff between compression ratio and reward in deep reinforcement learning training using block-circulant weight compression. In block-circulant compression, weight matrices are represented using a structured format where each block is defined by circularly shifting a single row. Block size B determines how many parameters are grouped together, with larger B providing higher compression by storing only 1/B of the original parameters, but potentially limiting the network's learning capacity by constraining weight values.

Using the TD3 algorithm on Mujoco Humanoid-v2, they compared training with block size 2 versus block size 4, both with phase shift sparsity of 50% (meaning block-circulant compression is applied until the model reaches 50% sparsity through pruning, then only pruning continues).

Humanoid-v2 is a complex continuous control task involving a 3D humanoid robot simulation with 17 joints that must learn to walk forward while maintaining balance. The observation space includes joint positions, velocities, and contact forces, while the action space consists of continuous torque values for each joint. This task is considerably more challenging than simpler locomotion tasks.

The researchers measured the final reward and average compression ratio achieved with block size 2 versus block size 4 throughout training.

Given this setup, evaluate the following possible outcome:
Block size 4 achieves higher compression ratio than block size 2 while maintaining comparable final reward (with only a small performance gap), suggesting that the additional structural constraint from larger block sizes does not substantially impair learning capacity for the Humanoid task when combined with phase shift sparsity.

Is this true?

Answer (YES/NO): NO